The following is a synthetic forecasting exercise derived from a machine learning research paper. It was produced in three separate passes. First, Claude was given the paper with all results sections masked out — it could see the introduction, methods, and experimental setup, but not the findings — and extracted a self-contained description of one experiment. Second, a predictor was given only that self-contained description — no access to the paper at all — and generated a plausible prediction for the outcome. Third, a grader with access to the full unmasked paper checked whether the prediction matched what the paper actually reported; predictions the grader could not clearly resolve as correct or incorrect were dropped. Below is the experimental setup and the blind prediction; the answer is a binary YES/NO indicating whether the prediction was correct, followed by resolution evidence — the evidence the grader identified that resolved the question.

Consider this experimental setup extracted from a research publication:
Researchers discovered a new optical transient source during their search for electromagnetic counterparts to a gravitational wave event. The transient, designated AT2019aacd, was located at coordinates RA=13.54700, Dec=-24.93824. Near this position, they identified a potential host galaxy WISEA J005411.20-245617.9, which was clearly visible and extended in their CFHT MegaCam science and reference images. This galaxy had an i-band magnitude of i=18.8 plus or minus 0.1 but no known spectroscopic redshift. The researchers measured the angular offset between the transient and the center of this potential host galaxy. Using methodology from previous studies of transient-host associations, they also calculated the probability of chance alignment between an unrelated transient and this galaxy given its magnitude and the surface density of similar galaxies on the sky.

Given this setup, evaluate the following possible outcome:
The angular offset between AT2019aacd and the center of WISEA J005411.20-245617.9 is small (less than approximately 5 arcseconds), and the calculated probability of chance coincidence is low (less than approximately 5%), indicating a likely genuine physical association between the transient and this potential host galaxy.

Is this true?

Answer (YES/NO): YES